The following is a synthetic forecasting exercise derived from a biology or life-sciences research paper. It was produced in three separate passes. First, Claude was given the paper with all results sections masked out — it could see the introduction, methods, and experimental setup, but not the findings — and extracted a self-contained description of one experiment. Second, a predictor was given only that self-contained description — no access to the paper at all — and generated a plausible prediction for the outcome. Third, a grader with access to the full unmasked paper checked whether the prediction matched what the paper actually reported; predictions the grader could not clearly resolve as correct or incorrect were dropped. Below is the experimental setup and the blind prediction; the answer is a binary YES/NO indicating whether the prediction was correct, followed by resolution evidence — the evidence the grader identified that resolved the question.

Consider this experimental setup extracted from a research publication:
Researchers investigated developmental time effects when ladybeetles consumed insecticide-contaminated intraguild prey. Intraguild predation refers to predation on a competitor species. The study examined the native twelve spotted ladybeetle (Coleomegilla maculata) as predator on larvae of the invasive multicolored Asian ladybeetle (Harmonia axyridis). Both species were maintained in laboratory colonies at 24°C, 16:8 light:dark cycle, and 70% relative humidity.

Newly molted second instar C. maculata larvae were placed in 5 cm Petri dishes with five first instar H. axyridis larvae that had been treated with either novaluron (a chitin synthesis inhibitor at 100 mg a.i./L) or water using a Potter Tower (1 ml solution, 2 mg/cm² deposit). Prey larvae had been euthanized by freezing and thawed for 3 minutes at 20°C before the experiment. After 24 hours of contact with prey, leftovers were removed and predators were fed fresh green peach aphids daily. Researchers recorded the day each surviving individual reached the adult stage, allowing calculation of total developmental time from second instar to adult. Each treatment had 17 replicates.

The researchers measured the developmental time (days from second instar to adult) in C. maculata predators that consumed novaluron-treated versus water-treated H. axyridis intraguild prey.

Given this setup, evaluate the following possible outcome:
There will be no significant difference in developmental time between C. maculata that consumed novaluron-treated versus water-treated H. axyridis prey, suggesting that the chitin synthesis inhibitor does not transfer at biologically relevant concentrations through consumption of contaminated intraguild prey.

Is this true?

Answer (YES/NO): YES